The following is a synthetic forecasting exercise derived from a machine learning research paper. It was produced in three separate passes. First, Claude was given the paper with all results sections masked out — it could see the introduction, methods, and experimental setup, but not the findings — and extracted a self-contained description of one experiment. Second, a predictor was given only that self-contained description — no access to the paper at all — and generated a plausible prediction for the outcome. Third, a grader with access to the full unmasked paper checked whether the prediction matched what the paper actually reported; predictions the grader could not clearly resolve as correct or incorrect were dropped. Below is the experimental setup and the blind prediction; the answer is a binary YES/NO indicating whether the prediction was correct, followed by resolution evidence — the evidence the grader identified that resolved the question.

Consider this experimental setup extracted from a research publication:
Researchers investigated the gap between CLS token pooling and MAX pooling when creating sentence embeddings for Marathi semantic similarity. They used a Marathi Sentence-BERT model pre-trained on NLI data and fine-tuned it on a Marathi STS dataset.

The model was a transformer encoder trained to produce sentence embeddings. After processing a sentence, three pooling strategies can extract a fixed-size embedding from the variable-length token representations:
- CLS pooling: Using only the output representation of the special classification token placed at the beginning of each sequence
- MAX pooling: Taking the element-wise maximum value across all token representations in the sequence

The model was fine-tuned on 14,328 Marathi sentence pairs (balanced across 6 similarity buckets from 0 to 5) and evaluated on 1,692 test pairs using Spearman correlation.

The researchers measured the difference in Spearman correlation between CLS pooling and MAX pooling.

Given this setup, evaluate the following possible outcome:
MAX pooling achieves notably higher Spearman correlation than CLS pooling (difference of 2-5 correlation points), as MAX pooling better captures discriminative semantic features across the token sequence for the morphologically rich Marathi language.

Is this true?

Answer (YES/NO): NO